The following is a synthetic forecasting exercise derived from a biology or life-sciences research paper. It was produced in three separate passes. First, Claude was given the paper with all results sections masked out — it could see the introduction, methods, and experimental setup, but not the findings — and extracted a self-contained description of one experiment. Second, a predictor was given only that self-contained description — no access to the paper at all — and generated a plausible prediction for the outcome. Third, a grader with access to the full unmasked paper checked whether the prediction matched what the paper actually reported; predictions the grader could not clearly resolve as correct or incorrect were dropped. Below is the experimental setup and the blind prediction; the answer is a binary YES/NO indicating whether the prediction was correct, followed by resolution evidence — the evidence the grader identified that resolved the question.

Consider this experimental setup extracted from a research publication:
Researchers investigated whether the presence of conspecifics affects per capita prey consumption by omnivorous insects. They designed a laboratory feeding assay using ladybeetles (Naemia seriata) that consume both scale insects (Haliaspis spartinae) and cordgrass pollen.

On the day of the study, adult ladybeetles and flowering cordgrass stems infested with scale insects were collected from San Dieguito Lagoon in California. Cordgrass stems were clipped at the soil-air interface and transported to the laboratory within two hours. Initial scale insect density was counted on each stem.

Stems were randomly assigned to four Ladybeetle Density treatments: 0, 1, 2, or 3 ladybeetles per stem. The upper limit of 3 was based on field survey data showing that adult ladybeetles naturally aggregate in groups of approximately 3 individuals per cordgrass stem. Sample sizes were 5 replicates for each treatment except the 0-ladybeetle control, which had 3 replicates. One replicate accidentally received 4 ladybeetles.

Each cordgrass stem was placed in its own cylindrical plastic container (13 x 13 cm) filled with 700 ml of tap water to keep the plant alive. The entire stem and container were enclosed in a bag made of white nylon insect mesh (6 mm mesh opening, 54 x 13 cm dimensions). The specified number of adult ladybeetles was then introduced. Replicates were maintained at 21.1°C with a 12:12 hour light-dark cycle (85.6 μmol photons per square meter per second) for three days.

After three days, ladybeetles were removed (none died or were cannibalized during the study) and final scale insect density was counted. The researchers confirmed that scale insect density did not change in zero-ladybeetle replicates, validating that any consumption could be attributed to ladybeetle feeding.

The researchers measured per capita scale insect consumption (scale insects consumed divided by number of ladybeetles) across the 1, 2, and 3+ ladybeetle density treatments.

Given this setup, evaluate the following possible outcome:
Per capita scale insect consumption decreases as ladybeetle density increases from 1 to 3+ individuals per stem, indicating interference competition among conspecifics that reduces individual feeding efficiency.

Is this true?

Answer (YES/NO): YES